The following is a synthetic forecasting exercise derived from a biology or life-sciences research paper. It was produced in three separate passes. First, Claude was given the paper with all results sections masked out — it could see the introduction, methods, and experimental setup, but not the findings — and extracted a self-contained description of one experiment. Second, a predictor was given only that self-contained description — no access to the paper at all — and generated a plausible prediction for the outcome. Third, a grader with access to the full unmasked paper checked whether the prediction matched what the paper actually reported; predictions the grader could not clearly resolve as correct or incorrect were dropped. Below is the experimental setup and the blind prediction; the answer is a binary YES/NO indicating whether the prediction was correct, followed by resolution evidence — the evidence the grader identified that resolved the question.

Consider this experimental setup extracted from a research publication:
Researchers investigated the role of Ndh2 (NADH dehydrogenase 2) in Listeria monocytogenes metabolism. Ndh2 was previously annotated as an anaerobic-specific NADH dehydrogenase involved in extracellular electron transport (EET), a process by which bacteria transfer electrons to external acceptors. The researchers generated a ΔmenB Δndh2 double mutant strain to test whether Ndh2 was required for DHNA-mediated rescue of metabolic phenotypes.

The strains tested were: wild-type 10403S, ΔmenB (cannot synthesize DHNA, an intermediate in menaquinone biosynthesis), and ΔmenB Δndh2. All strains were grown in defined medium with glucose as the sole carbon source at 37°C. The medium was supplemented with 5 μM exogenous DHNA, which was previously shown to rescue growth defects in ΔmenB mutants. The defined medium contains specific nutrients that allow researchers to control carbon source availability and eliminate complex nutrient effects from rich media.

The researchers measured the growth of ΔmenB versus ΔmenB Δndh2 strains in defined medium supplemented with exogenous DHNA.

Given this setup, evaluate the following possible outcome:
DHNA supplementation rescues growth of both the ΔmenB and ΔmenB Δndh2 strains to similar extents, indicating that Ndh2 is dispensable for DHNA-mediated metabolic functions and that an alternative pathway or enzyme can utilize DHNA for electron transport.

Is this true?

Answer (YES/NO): NO